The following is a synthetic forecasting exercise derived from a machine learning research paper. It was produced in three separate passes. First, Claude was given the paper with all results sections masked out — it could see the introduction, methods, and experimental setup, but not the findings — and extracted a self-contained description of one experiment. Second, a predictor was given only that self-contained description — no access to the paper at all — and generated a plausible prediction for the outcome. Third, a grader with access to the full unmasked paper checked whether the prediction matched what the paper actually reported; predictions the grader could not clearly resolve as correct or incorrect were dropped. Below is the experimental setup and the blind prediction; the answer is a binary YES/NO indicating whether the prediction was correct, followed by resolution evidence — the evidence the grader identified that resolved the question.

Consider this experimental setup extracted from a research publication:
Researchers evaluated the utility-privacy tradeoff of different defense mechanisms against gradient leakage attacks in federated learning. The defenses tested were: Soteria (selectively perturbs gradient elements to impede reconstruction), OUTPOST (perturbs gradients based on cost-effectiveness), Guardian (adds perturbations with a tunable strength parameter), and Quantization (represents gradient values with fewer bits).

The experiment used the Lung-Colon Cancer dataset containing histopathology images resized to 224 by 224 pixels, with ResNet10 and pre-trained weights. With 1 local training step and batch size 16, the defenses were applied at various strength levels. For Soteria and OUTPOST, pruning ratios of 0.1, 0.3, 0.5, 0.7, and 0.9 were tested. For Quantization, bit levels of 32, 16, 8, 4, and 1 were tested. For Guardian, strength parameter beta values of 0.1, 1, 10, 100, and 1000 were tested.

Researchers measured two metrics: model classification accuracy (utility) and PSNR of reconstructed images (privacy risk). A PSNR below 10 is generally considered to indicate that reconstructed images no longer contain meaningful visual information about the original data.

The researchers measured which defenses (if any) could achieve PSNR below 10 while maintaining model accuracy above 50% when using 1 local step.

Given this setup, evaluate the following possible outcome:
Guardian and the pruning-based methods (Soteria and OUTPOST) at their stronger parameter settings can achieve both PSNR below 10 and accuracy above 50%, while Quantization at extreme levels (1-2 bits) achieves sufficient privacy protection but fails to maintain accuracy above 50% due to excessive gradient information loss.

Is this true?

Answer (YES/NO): NO